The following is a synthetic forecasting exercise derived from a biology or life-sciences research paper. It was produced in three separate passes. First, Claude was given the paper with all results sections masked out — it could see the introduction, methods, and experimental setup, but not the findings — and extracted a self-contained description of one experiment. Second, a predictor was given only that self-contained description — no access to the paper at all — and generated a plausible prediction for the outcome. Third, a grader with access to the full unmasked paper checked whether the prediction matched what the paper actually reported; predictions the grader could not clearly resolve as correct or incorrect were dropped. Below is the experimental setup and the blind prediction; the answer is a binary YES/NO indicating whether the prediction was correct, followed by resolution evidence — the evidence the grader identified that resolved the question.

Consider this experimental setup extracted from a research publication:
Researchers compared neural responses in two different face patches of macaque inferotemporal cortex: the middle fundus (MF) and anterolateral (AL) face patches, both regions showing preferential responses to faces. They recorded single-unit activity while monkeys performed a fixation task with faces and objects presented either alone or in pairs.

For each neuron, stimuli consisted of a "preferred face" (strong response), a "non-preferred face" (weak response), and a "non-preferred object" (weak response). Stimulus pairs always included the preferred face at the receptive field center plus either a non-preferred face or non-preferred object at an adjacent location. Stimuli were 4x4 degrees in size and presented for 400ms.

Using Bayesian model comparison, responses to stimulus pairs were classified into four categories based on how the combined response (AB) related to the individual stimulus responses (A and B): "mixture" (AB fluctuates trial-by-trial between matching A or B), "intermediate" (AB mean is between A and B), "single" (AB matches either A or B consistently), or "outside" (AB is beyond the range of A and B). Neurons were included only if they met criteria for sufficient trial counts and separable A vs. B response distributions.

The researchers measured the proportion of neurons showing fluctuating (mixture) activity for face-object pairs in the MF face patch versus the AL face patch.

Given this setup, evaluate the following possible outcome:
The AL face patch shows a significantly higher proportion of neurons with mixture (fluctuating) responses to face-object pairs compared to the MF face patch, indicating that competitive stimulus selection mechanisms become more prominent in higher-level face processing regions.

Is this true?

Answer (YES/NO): YES